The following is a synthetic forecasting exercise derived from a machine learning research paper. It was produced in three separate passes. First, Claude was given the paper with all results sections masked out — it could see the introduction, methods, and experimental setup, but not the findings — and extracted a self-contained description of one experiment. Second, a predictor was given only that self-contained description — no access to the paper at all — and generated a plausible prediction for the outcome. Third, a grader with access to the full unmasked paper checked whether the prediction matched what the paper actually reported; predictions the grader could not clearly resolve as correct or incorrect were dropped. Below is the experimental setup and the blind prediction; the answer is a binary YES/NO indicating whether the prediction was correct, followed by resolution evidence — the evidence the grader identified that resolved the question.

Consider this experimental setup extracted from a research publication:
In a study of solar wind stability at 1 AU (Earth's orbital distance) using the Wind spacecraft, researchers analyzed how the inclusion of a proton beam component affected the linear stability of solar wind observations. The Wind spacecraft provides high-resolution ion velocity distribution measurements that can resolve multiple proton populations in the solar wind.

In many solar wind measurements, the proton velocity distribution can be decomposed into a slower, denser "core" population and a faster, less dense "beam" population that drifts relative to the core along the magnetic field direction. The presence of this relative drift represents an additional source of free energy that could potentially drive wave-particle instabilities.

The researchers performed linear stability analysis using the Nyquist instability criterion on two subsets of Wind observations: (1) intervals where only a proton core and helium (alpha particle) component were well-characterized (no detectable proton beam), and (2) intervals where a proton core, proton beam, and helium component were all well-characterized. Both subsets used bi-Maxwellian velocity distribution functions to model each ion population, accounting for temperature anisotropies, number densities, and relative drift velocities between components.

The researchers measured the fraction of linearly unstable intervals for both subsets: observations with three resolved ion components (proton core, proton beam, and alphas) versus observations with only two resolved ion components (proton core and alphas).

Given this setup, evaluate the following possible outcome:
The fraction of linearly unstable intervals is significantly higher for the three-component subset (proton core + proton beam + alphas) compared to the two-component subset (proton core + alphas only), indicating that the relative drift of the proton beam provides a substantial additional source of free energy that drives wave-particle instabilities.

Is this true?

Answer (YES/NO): YES